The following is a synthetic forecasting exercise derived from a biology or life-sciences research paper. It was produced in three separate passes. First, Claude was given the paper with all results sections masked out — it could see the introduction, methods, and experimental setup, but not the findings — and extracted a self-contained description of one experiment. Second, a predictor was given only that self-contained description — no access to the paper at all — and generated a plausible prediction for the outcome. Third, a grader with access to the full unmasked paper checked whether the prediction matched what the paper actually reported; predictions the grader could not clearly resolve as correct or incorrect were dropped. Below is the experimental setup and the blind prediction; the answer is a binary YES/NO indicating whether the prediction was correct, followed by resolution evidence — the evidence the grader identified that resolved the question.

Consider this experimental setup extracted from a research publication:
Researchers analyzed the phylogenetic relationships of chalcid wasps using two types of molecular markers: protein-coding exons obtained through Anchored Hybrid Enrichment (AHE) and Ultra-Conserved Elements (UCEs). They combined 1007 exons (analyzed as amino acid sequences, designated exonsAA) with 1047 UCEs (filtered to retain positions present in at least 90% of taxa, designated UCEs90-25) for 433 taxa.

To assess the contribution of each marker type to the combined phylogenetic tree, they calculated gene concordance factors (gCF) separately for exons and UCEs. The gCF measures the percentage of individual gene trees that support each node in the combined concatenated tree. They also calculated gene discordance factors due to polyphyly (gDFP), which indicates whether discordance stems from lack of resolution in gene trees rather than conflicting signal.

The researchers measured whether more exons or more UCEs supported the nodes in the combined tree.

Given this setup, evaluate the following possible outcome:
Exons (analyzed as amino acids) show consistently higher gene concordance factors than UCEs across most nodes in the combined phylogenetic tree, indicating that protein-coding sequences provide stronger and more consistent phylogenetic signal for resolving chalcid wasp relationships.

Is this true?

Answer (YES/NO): NO